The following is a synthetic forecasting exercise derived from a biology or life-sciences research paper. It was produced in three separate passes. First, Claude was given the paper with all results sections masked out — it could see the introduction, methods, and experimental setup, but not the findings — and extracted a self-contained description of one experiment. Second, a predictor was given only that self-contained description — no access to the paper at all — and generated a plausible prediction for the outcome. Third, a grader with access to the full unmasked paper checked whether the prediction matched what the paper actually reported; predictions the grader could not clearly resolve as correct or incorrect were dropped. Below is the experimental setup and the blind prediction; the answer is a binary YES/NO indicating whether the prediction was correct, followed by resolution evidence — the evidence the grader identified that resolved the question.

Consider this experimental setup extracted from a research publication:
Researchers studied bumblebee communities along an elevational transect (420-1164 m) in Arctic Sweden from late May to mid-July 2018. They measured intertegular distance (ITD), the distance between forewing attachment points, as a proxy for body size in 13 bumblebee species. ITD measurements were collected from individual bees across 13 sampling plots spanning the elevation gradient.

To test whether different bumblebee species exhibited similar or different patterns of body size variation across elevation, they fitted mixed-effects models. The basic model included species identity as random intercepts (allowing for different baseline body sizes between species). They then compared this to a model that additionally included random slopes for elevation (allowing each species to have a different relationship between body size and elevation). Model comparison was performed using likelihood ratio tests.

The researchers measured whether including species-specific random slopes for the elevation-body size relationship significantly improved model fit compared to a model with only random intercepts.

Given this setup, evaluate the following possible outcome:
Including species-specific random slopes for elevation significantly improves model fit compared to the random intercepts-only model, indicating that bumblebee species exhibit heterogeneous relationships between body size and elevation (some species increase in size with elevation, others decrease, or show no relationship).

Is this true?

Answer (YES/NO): NO